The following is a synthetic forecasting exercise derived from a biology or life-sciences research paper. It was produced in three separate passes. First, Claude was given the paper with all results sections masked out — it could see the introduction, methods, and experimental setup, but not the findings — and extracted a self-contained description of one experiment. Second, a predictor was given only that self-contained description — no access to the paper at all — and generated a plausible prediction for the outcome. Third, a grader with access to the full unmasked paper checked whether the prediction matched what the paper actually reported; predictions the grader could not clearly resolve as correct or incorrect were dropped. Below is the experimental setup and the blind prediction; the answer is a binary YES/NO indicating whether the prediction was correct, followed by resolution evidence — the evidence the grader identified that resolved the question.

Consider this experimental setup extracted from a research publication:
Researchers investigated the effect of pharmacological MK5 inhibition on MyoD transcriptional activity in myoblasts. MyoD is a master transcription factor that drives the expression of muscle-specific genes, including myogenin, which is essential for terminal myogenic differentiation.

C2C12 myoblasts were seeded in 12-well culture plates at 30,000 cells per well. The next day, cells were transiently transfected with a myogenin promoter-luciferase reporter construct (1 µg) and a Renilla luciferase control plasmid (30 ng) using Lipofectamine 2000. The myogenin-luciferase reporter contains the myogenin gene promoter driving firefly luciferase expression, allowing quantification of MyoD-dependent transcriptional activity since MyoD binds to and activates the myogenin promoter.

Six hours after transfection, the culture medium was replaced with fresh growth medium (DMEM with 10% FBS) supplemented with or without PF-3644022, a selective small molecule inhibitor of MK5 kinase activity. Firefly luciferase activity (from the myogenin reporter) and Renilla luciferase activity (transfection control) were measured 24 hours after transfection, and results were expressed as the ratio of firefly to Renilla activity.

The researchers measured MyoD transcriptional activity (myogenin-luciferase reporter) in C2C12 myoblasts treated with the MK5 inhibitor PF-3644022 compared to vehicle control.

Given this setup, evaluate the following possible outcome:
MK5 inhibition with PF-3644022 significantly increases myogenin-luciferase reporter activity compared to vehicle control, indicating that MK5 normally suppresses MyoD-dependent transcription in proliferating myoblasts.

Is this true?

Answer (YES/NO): YES